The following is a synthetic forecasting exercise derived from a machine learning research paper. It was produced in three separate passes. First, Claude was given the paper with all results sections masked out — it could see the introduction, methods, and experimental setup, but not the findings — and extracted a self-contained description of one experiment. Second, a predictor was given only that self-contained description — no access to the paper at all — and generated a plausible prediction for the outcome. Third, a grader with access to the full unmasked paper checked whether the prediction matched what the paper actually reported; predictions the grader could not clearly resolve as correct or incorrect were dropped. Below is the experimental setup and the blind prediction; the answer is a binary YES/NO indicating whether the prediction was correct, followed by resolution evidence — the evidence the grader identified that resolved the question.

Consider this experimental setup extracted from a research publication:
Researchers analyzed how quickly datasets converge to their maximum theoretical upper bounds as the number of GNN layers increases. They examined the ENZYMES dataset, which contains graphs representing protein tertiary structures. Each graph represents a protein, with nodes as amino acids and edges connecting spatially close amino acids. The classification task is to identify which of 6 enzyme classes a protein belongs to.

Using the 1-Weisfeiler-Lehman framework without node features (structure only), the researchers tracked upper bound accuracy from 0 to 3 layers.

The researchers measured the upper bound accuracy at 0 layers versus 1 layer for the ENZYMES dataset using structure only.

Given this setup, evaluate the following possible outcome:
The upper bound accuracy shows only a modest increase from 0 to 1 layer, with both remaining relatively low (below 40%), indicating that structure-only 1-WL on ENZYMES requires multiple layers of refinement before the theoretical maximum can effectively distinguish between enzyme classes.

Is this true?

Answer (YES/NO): NO